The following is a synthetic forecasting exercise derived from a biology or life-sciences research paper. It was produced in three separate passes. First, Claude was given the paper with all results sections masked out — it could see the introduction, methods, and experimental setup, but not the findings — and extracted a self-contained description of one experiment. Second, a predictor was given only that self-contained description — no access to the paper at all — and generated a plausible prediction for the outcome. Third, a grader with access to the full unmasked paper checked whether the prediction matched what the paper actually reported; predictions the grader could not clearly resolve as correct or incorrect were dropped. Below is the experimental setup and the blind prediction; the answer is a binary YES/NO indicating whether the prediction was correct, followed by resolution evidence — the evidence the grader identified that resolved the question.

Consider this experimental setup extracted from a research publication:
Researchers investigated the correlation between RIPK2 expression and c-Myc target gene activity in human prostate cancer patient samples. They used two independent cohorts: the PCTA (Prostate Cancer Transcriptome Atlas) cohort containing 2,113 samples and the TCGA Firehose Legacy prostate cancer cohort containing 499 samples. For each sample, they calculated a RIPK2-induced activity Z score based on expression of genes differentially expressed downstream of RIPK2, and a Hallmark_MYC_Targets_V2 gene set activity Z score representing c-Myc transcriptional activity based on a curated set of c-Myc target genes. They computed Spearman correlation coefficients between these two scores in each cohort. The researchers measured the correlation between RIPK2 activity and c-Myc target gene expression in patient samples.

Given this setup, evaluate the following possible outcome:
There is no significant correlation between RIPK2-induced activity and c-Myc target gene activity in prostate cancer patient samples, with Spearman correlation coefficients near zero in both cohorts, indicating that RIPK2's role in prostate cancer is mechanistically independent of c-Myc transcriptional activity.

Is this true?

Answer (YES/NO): NO